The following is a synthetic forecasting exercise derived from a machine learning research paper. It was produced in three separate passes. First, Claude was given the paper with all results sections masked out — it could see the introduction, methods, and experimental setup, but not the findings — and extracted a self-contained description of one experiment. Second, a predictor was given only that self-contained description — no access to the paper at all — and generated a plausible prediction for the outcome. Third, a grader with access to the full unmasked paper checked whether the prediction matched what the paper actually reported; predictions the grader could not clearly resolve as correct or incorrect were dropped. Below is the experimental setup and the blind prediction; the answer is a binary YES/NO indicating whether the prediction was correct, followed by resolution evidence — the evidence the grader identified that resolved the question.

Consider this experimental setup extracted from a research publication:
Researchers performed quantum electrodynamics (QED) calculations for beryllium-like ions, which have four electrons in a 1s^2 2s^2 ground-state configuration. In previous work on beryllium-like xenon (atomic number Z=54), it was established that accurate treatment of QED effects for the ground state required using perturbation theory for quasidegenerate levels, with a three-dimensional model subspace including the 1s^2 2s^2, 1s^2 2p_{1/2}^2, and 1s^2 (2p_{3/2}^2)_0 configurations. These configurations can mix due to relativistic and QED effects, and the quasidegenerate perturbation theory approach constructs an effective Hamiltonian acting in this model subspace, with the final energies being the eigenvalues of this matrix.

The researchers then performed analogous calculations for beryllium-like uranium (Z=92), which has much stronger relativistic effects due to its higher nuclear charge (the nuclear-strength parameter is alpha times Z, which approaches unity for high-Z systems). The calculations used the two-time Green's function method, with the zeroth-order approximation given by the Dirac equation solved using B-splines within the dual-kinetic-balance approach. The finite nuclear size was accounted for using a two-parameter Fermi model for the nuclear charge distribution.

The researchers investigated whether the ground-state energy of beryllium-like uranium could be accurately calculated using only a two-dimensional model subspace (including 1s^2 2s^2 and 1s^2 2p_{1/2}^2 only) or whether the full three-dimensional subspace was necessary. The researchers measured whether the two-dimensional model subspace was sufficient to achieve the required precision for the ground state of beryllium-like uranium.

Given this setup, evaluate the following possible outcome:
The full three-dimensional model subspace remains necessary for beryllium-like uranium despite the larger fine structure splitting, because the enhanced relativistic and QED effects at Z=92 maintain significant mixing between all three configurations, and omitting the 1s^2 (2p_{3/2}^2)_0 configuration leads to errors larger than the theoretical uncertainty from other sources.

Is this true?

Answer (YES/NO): NO